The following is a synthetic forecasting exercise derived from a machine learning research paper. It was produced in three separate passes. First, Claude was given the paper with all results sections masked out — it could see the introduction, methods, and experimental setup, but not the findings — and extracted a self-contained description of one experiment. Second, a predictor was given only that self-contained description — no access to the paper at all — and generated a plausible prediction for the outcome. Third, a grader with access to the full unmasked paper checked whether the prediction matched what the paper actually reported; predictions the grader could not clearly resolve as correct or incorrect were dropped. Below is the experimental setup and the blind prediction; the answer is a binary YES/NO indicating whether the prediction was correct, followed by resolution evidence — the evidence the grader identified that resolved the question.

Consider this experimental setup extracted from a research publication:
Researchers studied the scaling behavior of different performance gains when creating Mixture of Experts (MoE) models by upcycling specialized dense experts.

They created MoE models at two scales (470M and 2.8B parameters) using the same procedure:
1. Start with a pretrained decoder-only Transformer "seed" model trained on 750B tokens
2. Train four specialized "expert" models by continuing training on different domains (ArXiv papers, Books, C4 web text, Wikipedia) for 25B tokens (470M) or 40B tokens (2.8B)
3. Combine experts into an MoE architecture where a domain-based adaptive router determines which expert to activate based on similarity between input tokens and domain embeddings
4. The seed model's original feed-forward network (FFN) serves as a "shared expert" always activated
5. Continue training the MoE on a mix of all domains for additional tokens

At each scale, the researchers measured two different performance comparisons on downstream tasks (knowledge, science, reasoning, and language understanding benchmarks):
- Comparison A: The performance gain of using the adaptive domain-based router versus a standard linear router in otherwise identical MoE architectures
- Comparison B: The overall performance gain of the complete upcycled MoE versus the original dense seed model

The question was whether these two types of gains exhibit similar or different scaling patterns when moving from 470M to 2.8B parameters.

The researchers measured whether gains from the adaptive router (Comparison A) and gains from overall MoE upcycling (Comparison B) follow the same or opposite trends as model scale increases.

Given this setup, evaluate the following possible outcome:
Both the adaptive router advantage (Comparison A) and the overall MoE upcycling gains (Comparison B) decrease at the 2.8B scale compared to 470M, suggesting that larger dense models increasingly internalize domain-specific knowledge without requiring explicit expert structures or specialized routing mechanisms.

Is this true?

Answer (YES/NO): NO